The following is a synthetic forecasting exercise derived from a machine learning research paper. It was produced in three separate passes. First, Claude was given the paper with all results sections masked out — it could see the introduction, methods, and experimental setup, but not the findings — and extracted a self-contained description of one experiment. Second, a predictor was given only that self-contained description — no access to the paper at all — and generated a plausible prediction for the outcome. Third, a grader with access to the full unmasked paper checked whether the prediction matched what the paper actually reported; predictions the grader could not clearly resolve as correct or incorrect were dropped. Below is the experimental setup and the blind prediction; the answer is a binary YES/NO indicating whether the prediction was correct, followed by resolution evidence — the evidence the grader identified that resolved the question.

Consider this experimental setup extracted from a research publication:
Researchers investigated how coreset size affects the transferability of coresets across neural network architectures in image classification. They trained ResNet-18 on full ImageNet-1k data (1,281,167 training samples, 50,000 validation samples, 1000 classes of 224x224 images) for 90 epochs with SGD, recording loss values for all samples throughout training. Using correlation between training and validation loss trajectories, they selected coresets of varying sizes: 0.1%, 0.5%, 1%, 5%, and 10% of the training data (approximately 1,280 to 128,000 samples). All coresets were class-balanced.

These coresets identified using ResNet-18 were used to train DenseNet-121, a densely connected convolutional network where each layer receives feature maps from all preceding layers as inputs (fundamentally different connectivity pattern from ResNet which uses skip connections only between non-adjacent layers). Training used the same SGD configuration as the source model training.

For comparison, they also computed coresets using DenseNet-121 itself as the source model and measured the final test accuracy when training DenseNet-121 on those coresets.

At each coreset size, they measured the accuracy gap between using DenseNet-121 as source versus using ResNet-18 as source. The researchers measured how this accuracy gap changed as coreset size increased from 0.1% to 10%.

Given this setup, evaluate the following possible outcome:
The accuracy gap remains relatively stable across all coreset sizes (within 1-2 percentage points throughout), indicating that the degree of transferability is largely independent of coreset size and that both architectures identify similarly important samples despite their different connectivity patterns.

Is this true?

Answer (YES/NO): YES